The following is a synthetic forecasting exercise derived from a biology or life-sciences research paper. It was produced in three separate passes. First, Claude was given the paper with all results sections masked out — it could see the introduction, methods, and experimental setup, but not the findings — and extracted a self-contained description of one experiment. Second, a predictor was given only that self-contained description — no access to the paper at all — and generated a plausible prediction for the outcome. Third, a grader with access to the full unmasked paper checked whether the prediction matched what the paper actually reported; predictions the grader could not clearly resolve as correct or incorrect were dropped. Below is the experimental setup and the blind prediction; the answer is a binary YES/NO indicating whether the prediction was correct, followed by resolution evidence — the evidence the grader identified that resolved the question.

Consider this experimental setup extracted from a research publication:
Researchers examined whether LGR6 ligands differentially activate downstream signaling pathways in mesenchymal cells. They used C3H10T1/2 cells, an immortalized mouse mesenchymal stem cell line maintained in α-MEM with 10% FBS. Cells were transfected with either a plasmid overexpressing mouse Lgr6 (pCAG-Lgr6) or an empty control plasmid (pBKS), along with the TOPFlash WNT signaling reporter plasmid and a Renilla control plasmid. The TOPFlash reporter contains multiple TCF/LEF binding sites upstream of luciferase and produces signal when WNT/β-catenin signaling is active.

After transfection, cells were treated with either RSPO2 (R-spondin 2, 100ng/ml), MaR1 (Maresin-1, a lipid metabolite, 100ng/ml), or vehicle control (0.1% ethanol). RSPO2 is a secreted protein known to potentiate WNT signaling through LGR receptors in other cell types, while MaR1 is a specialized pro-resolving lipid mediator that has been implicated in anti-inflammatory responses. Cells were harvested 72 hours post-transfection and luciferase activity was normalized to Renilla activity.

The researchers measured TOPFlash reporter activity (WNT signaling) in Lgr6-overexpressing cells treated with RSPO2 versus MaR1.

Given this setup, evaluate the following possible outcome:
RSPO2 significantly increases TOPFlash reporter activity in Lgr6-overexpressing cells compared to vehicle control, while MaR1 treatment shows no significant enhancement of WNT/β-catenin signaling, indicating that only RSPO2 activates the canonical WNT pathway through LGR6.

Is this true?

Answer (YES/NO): NO